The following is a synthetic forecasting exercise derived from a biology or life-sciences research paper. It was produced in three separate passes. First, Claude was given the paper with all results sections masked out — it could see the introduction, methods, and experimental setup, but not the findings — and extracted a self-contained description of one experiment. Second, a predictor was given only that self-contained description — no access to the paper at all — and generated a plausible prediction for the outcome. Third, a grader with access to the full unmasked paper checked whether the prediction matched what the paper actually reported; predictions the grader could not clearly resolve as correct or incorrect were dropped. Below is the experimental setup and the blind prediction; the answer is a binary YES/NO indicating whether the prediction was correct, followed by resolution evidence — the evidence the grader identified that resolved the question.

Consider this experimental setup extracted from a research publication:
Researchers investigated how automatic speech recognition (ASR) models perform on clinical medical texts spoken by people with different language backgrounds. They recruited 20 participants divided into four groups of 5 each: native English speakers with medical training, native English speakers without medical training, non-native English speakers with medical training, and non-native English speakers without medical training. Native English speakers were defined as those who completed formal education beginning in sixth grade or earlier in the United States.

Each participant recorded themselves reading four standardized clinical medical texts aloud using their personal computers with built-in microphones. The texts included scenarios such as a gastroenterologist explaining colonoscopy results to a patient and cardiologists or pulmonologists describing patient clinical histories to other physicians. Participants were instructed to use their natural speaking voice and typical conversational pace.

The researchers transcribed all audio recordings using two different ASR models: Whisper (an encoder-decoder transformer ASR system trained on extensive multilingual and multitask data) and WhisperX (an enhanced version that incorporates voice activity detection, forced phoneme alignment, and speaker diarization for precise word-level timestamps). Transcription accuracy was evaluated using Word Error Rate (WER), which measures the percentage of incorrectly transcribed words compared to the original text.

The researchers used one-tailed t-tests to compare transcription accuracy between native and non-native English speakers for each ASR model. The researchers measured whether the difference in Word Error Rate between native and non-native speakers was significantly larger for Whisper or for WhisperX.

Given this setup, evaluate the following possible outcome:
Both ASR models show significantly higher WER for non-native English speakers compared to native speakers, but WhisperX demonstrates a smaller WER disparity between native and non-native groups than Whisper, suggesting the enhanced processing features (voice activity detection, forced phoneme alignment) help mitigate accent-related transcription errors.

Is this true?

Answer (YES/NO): YES